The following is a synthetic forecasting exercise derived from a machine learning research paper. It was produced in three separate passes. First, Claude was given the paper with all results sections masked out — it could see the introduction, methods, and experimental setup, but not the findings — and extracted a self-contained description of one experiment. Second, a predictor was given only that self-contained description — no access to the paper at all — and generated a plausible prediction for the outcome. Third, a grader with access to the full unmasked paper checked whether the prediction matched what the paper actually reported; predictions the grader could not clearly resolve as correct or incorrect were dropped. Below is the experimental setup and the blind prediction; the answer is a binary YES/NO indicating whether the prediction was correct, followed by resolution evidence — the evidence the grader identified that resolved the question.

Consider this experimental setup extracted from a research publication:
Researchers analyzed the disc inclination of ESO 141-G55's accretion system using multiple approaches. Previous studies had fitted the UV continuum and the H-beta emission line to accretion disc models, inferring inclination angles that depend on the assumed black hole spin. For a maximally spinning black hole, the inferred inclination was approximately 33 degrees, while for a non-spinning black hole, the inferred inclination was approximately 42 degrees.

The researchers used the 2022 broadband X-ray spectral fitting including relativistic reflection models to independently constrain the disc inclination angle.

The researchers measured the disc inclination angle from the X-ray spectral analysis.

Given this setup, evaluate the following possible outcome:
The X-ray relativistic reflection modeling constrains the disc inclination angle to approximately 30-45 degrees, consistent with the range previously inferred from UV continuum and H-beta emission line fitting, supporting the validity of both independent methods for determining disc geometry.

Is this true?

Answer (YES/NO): YES